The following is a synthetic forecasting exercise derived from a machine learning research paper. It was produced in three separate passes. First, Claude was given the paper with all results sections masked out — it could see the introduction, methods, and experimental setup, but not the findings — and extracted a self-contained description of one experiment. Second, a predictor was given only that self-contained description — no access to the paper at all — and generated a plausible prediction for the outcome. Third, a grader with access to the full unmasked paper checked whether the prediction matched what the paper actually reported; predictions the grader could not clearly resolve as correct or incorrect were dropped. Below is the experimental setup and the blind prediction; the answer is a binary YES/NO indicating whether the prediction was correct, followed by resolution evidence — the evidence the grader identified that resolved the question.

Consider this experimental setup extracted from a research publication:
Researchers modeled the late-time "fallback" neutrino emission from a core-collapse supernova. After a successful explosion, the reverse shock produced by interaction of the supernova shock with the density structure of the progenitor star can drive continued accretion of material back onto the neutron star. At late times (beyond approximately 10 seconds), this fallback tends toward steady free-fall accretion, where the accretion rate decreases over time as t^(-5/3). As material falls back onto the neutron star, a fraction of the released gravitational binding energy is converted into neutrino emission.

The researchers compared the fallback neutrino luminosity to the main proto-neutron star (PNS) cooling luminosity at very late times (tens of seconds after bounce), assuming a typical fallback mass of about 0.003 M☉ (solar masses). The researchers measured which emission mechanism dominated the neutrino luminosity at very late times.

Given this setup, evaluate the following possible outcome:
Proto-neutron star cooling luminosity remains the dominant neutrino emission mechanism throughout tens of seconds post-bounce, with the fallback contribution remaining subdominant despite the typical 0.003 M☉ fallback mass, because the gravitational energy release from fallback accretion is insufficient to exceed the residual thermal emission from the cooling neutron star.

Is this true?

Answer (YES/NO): NO